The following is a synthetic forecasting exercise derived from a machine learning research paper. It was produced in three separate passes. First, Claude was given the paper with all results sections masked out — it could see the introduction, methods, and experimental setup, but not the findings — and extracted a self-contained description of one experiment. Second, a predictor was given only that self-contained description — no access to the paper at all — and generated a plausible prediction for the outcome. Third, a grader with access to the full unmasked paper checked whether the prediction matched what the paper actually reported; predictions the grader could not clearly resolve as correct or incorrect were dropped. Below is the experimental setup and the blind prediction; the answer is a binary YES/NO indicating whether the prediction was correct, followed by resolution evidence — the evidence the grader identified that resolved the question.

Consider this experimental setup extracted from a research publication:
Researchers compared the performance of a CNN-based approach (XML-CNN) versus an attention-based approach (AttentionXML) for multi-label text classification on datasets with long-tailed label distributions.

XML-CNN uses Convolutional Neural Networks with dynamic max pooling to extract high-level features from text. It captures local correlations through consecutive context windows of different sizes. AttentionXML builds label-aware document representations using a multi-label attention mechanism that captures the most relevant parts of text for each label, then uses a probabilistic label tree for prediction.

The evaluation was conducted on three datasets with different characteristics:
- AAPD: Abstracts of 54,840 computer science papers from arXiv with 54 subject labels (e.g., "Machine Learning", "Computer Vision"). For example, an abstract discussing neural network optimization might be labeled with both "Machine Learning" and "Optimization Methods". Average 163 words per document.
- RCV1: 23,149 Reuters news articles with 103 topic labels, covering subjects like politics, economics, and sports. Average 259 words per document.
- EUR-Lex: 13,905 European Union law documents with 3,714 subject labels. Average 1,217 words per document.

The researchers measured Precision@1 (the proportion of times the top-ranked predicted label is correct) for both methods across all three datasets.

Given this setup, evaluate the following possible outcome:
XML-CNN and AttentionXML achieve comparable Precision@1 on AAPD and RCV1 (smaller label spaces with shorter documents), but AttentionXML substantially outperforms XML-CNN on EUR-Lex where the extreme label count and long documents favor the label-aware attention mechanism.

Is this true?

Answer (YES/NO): NO